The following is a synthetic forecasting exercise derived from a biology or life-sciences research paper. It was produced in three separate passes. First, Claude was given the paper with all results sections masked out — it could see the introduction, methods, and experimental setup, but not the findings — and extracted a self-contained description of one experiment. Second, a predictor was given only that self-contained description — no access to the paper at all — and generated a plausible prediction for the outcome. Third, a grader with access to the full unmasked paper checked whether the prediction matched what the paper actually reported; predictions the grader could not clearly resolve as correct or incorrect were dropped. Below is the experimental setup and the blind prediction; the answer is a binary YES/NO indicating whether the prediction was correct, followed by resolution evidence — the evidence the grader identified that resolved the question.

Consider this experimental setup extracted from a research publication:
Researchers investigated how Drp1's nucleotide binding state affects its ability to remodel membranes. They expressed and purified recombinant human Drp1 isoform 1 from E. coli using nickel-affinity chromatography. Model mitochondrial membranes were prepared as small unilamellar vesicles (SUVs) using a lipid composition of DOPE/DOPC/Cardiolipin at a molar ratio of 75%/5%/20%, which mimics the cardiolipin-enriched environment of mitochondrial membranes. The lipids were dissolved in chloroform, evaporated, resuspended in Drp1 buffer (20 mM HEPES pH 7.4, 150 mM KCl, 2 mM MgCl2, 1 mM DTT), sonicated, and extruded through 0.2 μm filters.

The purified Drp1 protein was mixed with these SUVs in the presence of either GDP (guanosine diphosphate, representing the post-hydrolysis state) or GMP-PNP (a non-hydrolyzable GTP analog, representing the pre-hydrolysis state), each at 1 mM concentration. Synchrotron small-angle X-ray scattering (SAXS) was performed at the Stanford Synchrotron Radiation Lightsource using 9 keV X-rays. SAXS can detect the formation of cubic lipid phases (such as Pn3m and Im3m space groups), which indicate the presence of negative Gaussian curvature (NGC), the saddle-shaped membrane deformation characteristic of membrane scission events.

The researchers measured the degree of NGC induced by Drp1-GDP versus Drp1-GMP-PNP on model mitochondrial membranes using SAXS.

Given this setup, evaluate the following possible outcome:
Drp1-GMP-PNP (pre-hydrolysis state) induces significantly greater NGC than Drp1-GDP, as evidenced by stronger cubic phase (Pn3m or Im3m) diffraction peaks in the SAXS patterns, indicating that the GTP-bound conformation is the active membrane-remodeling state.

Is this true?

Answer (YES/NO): NO